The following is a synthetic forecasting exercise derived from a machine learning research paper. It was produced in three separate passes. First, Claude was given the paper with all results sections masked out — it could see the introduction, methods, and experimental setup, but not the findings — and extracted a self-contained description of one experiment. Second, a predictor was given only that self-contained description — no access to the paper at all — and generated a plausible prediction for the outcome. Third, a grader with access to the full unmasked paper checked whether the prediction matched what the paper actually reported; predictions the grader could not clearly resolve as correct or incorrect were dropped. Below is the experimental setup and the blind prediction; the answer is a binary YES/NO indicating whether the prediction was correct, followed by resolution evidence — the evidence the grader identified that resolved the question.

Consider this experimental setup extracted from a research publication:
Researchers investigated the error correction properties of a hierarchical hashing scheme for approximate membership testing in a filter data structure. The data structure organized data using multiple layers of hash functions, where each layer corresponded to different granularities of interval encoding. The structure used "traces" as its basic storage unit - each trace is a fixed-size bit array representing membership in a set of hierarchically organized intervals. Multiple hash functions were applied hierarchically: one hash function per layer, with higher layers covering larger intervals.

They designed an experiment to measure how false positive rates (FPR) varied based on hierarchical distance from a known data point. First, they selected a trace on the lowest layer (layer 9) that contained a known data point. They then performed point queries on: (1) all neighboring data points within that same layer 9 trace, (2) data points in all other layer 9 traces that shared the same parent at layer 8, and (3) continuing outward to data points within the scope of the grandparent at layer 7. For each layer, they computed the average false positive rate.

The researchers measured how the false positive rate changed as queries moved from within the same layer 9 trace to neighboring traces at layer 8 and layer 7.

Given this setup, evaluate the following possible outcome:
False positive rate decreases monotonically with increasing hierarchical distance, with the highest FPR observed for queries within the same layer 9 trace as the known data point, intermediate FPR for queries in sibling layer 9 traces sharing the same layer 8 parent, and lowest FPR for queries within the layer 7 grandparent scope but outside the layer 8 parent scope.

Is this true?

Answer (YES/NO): NO